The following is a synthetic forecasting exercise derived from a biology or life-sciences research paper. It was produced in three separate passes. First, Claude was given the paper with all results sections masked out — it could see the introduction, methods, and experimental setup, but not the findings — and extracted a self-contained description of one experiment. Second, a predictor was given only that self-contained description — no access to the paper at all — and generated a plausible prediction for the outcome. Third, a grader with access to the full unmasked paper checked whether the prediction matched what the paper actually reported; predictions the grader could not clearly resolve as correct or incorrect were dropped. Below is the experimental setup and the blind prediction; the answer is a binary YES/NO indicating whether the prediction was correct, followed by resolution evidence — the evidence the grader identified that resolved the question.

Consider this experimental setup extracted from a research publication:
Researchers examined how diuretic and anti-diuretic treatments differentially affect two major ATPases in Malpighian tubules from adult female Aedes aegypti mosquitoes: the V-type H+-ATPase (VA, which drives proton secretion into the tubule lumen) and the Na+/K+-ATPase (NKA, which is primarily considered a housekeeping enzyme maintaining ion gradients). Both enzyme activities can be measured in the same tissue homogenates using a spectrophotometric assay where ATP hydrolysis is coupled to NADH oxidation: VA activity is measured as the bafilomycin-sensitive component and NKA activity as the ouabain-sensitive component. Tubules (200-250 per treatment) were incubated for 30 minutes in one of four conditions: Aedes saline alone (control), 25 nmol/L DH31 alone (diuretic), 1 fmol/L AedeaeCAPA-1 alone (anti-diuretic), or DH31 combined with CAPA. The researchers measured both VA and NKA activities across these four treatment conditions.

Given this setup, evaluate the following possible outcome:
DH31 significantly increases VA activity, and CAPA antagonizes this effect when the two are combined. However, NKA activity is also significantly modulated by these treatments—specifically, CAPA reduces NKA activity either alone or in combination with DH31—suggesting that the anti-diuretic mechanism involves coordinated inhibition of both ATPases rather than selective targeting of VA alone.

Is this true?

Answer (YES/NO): NO